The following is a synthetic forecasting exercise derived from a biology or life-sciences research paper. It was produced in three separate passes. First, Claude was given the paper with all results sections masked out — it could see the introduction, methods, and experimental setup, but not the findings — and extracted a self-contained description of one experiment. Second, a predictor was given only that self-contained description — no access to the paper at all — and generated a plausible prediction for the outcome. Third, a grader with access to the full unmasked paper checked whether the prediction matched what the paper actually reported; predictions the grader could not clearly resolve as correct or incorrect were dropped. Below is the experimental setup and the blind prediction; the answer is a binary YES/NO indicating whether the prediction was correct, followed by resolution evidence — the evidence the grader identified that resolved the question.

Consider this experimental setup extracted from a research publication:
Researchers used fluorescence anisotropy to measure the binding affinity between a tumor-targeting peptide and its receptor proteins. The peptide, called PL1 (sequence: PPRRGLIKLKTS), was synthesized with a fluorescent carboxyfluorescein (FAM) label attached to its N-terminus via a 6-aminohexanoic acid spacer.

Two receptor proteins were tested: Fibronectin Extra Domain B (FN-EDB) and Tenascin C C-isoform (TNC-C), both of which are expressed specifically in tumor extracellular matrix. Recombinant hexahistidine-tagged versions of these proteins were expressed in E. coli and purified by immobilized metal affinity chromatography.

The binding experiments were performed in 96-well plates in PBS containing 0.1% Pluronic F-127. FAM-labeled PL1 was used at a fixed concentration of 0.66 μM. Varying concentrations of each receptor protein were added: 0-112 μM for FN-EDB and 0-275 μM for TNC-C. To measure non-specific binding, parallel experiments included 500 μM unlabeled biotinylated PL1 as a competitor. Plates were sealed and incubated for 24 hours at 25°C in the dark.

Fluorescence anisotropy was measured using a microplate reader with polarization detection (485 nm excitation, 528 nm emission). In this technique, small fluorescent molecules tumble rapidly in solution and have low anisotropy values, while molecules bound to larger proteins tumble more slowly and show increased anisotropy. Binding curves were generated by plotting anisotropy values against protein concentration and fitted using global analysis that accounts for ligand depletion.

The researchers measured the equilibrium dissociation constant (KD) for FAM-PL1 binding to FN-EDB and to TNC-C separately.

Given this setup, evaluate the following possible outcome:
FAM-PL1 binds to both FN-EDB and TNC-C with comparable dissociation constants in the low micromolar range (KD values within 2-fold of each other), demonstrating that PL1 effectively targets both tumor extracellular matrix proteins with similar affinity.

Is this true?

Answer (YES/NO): YES